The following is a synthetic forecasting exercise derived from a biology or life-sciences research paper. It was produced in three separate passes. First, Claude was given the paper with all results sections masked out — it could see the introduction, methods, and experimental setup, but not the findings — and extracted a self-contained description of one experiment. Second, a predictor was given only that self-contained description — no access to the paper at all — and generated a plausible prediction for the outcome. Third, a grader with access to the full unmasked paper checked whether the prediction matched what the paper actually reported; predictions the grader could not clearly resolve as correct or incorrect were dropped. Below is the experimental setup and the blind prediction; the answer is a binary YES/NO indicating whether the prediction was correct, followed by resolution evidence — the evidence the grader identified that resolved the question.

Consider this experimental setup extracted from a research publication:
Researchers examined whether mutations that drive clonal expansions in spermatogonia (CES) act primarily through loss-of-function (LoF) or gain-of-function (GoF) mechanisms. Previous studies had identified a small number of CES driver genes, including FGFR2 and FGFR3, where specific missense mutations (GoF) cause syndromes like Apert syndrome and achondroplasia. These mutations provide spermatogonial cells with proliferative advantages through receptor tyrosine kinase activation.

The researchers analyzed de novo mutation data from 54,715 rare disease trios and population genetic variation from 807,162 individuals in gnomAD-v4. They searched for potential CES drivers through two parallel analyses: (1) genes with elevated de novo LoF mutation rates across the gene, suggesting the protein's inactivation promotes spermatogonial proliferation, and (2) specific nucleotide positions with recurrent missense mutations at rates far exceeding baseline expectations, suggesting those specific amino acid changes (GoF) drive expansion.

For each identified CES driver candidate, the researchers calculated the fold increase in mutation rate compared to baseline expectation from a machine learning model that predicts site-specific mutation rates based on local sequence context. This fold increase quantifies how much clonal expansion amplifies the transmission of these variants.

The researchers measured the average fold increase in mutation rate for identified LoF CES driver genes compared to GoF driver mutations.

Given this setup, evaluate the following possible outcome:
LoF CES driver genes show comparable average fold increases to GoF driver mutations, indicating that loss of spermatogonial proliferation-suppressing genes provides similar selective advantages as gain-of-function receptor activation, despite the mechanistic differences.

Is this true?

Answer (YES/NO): NO